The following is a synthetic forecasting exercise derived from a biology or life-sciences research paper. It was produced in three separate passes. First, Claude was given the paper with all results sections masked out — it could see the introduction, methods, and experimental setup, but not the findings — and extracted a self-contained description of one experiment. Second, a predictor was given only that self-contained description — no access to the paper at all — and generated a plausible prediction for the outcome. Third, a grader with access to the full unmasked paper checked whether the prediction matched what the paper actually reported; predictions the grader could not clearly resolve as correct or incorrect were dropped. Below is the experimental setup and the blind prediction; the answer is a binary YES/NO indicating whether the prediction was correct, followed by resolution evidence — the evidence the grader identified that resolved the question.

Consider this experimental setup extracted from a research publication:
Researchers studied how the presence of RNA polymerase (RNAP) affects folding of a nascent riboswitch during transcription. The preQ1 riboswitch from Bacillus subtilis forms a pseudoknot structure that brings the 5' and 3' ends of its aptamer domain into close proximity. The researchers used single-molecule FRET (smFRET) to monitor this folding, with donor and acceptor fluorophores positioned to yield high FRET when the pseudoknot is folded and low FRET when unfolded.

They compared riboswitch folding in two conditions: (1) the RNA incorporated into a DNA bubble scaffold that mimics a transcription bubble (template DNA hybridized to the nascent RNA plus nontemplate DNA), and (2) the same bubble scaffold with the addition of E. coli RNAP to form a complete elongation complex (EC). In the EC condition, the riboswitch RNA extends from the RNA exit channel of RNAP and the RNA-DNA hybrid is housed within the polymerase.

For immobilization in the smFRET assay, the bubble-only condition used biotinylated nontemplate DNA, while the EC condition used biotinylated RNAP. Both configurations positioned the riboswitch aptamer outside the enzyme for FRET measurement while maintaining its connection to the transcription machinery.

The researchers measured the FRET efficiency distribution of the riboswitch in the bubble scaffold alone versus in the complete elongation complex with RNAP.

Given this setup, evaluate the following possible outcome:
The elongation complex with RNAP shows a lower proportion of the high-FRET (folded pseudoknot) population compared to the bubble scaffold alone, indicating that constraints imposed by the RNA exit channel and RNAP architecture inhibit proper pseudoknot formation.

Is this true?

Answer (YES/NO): NO